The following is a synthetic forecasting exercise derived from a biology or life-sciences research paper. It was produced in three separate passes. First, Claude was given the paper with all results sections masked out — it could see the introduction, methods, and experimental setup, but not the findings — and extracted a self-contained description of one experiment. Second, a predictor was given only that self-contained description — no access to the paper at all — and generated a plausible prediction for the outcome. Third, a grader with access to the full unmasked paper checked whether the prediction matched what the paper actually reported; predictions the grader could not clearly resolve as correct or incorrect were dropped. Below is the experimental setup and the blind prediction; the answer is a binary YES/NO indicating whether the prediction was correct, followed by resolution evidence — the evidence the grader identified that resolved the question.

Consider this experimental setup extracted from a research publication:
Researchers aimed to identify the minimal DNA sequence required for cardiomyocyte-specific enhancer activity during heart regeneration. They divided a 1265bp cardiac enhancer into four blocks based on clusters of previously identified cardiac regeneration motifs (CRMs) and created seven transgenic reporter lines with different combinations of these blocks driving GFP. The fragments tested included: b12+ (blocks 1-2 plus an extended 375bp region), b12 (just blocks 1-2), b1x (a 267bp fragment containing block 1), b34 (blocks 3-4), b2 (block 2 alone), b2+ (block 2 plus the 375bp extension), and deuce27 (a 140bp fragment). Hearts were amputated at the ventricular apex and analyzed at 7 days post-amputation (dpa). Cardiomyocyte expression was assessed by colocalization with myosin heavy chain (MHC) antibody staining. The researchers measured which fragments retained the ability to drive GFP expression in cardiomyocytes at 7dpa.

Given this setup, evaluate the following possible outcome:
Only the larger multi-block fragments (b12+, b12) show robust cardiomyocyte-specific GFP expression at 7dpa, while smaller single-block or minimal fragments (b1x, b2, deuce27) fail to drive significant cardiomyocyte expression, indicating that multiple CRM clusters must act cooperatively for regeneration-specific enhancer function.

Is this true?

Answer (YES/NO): NO